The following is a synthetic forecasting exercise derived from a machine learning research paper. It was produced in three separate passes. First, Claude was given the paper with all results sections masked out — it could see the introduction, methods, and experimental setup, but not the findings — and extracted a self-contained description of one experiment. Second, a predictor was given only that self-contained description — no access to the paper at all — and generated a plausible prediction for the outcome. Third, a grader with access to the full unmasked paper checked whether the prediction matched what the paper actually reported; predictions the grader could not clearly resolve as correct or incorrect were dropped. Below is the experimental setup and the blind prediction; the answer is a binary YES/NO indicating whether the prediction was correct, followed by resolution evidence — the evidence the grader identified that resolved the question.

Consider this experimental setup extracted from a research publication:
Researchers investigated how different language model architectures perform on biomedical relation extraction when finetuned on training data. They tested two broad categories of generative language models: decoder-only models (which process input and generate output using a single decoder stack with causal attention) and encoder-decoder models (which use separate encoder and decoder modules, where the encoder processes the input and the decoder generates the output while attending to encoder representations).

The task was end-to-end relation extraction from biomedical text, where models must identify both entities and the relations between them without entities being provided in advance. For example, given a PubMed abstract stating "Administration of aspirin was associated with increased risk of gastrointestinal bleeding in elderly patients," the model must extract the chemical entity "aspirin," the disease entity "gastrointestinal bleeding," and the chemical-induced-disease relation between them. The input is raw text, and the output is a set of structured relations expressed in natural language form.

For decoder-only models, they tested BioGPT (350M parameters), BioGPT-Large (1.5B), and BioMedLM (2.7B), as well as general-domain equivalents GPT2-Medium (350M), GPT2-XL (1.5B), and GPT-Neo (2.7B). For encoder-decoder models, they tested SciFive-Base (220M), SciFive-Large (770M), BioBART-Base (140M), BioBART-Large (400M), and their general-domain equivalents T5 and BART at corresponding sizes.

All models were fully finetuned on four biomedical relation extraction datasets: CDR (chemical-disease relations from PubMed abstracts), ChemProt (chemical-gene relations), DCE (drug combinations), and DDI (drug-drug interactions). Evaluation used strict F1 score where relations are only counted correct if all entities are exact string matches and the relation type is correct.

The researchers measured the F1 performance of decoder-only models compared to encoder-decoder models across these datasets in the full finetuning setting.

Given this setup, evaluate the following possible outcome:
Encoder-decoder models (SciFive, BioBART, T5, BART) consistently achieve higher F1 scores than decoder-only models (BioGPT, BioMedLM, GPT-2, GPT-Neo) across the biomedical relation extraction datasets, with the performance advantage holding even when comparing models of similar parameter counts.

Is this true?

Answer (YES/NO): NO